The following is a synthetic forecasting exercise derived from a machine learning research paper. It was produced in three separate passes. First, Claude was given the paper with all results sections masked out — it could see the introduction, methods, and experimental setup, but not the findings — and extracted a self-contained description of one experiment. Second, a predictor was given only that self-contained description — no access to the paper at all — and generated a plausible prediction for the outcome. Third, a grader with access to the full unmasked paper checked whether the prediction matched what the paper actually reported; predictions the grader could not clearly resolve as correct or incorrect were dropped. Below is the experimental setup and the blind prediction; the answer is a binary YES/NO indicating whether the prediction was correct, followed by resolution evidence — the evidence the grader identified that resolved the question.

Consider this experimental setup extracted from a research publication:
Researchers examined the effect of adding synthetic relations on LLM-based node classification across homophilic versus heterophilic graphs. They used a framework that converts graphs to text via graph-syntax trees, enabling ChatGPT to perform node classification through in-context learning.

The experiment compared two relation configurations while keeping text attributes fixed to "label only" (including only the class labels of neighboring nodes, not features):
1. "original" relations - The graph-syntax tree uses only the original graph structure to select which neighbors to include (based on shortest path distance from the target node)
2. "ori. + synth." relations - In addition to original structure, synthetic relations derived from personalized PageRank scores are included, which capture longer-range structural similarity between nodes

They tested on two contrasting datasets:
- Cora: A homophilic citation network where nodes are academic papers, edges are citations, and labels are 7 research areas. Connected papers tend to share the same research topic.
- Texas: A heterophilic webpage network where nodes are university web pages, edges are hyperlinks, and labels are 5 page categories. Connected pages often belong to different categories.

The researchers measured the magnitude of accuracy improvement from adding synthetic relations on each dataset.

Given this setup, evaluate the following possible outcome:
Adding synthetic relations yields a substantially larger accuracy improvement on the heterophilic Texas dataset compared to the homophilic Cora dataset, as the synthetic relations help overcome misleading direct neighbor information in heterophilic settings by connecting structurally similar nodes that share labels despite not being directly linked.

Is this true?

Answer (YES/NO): YES